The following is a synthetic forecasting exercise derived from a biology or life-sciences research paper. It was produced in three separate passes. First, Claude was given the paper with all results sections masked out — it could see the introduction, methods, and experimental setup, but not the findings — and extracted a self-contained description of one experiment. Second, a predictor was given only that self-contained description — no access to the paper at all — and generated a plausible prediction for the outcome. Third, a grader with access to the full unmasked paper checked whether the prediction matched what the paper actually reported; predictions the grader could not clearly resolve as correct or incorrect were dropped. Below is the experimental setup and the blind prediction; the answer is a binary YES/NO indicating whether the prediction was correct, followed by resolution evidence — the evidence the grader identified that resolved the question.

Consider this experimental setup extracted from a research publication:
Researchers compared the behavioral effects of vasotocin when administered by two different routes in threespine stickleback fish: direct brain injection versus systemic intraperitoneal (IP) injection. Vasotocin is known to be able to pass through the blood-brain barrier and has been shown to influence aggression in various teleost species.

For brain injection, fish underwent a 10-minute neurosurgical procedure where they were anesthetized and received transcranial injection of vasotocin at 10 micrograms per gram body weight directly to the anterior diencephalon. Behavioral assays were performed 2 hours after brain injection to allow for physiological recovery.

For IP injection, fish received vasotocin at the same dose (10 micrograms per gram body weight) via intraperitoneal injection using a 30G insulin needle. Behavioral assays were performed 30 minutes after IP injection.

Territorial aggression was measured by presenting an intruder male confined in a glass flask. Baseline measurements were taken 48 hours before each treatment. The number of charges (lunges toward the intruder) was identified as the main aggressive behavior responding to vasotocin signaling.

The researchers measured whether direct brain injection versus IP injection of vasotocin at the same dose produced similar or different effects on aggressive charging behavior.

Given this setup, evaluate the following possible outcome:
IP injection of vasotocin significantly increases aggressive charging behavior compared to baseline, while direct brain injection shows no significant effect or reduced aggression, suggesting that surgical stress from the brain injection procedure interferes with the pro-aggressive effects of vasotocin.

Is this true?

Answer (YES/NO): NO